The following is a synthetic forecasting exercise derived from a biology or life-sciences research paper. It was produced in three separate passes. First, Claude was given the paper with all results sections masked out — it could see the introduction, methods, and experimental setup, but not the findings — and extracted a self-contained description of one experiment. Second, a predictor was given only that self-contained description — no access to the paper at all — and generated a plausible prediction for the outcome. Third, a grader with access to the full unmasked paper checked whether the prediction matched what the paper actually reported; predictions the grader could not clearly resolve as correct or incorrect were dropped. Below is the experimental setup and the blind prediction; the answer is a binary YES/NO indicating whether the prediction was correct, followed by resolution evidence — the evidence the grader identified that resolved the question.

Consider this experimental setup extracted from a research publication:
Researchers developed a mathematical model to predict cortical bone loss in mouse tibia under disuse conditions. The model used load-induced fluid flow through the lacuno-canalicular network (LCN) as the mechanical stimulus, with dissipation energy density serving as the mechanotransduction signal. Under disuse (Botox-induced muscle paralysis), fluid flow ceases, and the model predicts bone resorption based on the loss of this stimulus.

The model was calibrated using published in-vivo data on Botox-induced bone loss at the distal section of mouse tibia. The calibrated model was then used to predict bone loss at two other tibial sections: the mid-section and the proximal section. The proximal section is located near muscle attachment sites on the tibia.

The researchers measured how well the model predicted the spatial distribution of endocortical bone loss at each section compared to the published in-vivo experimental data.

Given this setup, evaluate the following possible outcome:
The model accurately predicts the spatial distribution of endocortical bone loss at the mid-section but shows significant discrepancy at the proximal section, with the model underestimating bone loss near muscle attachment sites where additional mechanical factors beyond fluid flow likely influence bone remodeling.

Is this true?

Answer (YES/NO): YES